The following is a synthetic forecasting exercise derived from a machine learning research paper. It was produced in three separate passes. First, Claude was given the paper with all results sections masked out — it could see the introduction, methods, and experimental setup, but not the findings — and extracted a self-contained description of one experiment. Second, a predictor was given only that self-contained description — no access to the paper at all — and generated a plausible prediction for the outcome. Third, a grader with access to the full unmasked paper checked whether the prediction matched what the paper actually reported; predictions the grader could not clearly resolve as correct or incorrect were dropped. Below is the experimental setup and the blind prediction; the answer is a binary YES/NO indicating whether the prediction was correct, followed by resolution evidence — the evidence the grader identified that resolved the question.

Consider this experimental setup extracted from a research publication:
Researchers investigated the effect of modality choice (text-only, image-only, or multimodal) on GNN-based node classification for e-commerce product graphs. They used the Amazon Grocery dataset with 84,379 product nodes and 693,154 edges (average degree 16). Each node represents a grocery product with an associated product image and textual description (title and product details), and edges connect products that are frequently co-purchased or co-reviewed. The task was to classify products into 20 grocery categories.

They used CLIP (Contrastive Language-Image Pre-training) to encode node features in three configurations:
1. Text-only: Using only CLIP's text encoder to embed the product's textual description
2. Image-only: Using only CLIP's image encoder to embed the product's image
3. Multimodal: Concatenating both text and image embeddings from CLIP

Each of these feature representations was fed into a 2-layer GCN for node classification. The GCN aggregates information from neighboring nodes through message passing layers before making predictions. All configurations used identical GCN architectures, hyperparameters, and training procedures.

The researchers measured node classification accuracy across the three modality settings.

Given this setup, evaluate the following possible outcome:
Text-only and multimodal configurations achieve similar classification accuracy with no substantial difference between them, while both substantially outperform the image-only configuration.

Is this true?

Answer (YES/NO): NO